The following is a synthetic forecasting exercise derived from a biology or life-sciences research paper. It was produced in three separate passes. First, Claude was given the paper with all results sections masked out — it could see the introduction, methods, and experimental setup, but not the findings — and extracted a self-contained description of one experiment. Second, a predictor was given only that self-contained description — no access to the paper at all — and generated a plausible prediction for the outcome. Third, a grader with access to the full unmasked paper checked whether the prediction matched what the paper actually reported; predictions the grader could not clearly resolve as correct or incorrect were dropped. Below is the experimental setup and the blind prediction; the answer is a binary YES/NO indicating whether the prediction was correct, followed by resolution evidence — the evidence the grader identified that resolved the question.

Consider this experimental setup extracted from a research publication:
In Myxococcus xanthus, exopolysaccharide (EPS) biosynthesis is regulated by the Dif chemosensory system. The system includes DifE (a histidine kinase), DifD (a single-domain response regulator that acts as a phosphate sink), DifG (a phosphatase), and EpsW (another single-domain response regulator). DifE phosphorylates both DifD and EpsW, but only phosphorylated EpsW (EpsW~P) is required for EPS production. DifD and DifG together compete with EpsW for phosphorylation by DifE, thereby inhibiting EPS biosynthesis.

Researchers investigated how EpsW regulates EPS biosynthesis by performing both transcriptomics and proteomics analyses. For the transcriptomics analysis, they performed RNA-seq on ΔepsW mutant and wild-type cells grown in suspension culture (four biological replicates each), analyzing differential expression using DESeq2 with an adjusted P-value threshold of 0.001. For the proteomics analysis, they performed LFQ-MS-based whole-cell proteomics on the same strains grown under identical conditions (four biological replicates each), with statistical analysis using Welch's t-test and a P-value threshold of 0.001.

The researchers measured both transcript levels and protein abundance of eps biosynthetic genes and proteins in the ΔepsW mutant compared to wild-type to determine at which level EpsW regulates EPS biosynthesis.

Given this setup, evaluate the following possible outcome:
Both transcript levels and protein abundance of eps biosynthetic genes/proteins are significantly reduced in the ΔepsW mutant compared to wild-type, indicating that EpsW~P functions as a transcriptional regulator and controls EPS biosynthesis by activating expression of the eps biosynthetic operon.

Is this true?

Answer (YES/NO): NO